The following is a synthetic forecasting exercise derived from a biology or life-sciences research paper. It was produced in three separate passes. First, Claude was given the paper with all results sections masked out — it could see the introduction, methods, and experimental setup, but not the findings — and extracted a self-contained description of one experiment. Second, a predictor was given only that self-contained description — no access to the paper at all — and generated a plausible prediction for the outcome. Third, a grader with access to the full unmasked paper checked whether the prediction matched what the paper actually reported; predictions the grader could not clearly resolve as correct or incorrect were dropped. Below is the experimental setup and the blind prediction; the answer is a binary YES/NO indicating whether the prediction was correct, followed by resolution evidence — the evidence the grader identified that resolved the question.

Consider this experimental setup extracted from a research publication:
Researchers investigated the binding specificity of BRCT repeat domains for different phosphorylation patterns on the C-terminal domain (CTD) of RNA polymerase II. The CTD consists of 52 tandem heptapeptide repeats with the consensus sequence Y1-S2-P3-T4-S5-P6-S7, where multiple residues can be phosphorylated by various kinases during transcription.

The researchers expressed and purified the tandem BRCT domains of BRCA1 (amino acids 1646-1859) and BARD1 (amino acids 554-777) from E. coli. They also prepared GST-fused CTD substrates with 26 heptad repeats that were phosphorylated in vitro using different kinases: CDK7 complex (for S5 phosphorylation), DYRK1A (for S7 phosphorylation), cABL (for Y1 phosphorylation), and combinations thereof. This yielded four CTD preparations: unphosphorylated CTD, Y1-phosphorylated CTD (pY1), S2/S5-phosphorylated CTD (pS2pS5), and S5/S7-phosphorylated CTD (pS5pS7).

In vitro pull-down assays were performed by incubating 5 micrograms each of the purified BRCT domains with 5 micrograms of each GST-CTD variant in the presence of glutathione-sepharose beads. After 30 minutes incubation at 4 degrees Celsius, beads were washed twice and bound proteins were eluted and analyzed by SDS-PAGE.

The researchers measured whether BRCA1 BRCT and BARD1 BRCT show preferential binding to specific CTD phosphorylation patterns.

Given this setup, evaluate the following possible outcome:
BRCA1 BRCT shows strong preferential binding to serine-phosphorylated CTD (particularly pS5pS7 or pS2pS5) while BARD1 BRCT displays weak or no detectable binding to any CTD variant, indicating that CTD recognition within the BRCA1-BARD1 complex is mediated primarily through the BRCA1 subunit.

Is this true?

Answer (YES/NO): NO